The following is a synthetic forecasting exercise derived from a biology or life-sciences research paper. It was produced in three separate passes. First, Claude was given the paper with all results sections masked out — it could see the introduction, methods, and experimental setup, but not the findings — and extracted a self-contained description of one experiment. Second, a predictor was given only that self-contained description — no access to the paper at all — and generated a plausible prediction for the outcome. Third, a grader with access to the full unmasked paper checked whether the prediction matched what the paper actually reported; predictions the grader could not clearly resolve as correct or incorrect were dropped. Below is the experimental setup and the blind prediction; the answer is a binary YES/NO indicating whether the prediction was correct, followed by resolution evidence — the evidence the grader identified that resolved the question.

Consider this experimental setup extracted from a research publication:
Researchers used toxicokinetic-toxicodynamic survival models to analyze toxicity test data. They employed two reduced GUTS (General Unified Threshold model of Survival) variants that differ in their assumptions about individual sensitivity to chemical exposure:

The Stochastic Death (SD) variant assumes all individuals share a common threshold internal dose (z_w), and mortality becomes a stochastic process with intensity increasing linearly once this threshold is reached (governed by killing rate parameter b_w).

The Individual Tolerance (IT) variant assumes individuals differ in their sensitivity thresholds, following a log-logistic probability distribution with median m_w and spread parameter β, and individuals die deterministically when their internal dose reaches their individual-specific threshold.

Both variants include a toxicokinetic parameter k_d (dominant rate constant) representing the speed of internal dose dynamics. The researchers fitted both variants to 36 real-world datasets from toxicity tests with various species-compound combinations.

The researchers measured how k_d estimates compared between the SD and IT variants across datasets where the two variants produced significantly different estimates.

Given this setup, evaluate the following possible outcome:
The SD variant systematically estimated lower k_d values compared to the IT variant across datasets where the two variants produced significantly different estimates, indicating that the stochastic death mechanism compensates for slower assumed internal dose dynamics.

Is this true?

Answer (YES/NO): NO